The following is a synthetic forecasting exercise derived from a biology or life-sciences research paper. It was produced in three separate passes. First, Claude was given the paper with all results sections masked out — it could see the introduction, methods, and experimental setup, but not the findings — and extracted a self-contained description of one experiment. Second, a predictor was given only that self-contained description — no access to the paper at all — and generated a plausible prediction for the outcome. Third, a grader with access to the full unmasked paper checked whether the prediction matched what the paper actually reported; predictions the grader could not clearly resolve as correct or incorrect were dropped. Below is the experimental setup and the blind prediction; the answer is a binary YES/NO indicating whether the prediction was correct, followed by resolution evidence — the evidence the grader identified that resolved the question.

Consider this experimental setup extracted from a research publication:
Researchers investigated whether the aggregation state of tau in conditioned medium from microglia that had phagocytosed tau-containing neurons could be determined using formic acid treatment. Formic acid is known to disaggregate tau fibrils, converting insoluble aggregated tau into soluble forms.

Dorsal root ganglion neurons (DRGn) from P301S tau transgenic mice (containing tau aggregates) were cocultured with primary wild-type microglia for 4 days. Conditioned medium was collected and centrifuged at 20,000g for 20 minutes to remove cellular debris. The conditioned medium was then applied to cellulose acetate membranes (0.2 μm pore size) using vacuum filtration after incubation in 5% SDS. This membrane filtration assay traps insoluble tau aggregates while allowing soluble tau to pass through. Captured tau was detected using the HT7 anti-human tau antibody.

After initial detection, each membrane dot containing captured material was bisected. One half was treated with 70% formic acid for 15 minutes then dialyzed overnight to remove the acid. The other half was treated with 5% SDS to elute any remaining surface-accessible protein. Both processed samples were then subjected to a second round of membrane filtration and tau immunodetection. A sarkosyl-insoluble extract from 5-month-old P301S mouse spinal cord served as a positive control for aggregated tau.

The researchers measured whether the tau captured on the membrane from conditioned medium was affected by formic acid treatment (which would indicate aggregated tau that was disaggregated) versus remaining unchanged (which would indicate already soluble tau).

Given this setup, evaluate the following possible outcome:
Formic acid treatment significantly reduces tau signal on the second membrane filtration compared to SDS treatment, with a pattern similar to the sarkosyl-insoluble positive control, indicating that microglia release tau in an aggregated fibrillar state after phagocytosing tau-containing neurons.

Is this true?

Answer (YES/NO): YES